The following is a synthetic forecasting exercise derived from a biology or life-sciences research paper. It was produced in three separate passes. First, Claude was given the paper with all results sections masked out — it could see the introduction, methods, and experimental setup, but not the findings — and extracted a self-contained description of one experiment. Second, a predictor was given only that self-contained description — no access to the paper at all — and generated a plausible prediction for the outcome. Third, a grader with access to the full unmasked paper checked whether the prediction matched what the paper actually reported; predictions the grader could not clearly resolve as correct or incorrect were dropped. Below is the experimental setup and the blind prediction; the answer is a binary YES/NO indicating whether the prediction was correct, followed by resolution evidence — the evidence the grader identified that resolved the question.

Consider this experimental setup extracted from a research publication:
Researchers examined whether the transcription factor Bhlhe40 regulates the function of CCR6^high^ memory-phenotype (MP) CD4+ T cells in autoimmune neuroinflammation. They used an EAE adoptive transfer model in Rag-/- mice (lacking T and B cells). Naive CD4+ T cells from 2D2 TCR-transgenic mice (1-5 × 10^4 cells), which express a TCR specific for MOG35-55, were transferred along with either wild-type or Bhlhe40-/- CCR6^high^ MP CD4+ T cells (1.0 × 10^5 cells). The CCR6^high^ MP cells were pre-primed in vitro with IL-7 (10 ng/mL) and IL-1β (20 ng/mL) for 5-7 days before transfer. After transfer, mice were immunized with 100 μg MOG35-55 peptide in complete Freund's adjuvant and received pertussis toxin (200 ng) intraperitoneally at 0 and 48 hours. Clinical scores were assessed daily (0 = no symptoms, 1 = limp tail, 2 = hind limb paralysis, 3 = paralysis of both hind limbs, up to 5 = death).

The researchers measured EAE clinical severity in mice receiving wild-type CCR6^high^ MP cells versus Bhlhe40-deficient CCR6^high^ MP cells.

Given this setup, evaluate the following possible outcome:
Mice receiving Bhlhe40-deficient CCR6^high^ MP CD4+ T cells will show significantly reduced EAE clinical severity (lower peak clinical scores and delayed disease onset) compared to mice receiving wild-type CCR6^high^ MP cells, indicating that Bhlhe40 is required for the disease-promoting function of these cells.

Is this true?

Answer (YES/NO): YES